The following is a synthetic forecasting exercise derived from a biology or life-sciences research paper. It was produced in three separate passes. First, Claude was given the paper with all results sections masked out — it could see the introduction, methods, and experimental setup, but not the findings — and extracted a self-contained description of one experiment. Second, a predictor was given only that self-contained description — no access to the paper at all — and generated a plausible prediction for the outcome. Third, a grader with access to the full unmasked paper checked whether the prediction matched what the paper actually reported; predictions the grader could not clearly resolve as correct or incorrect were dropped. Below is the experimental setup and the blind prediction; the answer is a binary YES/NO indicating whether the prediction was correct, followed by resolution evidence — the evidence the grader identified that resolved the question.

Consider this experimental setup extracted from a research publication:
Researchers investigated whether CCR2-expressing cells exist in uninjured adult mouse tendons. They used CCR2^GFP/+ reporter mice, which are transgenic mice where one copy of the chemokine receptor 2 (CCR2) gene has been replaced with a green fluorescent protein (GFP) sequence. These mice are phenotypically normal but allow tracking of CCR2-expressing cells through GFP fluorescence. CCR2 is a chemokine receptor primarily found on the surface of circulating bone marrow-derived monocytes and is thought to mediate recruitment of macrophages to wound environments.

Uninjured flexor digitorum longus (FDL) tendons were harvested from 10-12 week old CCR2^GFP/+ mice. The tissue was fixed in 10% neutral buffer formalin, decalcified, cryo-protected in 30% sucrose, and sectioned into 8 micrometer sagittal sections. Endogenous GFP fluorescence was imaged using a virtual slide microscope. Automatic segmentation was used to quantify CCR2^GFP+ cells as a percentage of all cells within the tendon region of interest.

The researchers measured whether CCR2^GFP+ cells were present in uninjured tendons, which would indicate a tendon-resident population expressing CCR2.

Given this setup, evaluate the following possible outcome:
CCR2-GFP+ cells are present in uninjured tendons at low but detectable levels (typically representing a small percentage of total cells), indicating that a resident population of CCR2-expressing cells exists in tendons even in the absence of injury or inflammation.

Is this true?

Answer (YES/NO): YES